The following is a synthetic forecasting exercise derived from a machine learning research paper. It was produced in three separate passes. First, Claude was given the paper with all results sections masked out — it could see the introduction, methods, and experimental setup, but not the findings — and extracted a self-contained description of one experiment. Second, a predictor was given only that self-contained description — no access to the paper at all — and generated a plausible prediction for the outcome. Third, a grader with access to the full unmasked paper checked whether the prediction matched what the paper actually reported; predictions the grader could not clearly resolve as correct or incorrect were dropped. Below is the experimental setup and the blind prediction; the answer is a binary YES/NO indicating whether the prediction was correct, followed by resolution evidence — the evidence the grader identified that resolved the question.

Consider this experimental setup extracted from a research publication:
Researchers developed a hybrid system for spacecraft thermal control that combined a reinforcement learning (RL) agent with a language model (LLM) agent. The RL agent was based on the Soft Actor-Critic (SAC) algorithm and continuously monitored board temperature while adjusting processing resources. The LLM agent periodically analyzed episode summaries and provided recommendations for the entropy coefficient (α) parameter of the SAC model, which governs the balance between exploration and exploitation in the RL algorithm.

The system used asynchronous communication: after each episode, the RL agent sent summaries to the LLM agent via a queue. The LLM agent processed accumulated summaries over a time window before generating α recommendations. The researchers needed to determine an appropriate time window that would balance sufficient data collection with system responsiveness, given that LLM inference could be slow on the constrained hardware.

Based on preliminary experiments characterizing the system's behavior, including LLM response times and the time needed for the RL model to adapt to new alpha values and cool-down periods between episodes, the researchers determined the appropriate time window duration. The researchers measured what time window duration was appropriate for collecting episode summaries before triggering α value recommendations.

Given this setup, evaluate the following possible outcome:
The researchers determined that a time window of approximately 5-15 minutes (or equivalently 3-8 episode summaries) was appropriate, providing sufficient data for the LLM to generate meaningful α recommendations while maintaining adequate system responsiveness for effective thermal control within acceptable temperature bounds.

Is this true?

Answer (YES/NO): NO